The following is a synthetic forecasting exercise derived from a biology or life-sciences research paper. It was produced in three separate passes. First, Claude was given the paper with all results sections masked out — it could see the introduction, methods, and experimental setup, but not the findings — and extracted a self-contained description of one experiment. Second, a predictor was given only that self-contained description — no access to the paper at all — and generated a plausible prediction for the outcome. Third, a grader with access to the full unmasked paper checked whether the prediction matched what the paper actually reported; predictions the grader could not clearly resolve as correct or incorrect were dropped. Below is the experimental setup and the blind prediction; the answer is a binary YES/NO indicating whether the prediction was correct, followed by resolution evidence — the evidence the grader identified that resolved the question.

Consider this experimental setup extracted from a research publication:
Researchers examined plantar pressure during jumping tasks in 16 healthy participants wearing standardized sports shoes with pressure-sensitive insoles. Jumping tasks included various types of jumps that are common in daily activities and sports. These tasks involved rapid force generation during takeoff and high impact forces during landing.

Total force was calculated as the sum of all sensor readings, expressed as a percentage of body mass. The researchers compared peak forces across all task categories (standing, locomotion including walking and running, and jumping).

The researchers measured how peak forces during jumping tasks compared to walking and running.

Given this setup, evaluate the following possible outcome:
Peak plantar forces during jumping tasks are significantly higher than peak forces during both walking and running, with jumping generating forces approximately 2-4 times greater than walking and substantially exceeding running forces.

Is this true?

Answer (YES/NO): NO